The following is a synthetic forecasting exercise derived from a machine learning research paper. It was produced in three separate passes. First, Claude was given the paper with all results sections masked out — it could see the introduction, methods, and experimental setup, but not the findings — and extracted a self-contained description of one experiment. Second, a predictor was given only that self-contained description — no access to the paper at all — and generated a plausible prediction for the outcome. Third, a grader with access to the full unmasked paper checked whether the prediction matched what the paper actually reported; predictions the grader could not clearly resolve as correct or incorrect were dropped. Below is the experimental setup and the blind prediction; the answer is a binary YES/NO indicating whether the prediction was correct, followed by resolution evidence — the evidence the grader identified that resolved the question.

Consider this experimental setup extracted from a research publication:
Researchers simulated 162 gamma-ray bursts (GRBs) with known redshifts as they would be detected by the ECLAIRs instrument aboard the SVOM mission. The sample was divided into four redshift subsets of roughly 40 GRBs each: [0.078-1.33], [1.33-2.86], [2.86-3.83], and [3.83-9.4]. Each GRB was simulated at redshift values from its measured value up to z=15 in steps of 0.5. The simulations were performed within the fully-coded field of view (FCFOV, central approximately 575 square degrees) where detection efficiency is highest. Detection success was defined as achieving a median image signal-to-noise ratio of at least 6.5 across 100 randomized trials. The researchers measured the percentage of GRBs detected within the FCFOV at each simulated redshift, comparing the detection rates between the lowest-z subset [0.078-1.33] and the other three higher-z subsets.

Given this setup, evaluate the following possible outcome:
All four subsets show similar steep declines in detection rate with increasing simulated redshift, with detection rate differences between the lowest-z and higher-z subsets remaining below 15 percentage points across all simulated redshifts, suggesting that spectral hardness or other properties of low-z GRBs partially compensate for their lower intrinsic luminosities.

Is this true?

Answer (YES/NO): NO